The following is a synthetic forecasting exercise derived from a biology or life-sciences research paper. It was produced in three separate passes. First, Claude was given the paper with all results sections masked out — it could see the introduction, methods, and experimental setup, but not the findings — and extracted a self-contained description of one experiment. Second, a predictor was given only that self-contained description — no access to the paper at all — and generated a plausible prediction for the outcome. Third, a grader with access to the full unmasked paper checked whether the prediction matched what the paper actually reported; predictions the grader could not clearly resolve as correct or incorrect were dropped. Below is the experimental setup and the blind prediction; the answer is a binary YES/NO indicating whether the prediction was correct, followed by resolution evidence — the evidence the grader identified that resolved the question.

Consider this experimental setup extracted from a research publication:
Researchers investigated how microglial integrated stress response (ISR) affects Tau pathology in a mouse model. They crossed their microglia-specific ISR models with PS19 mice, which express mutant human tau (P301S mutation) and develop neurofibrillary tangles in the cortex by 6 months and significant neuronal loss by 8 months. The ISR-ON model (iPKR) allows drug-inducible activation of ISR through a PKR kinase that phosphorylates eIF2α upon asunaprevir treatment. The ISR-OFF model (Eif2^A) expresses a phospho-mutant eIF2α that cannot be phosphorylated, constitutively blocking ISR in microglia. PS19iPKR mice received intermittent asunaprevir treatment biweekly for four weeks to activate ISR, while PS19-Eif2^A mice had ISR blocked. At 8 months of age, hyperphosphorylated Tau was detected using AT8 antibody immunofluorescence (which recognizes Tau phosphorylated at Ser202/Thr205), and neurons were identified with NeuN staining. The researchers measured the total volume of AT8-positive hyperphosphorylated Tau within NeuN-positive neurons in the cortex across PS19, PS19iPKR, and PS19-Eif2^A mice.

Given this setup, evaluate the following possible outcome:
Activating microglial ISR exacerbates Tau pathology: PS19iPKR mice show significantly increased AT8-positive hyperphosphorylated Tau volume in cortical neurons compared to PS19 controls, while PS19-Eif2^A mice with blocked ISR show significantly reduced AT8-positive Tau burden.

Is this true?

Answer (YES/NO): YES